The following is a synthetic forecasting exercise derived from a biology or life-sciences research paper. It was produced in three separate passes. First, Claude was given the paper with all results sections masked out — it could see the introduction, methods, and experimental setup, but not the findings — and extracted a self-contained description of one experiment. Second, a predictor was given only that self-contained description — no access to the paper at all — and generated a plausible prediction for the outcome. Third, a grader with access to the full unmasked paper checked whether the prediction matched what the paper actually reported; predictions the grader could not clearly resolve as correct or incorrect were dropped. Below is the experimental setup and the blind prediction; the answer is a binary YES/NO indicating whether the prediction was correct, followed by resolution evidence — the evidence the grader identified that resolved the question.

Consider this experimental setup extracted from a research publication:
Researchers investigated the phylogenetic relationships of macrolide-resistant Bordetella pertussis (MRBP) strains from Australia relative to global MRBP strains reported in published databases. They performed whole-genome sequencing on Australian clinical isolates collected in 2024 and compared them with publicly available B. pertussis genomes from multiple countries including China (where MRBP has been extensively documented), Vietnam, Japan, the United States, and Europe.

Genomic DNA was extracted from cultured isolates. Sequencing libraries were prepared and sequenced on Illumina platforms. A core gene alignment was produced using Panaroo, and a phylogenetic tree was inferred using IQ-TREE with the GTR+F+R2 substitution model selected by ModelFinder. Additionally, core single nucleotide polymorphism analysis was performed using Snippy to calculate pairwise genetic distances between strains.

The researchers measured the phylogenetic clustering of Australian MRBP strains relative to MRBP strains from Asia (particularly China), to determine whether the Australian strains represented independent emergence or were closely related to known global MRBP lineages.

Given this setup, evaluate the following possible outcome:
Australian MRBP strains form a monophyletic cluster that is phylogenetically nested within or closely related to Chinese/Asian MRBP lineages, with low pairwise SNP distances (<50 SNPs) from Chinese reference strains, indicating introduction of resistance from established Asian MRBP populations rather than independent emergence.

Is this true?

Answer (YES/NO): NO